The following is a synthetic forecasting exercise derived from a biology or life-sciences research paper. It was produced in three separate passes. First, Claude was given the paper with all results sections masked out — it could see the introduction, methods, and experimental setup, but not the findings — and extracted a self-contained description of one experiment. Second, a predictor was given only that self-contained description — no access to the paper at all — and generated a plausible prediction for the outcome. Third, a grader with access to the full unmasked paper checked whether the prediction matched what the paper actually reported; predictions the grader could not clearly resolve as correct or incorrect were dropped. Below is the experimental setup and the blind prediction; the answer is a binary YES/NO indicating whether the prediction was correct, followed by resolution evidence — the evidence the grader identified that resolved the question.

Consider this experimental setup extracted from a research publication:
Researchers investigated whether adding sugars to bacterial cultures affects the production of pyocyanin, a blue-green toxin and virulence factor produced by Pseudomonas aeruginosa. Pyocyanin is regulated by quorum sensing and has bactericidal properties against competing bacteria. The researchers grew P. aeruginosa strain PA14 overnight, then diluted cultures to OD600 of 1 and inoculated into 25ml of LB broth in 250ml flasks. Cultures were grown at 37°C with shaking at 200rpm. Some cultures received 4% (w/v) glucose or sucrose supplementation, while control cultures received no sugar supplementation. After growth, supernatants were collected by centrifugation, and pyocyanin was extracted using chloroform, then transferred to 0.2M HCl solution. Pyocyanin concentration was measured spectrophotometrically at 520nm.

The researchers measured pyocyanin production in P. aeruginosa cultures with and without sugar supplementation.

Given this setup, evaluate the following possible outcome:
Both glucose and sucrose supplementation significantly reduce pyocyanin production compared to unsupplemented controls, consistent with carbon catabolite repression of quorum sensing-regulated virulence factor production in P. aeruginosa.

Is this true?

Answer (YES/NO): YES